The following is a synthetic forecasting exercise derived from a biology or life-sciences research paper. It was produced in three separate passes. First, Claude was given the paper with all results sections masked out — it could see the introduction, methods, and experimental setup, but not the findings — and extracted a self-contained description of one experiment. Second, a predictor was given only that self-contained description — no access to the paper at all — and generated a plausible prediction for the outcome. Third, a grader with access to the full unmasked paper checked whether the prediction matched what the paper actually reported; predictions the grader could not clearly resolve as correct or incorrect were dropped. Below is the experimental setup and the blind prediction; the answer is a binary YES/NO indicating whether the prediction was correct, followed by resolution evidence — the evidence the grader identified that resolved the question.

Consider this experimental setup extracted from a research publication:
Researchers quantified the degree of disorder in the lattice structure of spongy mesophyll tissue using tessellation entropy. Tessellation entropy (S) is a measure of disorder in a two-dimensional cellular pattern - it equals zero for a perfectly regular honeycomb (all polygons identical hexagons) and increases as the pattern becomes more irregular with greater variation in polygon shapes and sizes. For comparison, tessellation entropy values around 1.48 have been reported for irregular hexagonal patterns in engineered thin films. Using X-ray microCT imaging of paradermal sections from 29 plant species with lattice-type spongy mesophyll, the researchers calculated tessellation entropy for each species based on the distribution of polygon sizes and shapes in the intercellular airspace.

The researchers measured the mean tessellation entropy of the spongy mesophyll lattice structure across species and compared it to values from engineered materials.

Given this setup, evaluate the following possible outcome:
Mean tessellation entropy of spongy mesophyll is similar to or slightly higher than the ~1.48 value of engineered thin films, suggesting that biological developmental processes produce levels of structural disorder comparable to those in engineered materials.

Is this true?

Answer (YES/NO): YES